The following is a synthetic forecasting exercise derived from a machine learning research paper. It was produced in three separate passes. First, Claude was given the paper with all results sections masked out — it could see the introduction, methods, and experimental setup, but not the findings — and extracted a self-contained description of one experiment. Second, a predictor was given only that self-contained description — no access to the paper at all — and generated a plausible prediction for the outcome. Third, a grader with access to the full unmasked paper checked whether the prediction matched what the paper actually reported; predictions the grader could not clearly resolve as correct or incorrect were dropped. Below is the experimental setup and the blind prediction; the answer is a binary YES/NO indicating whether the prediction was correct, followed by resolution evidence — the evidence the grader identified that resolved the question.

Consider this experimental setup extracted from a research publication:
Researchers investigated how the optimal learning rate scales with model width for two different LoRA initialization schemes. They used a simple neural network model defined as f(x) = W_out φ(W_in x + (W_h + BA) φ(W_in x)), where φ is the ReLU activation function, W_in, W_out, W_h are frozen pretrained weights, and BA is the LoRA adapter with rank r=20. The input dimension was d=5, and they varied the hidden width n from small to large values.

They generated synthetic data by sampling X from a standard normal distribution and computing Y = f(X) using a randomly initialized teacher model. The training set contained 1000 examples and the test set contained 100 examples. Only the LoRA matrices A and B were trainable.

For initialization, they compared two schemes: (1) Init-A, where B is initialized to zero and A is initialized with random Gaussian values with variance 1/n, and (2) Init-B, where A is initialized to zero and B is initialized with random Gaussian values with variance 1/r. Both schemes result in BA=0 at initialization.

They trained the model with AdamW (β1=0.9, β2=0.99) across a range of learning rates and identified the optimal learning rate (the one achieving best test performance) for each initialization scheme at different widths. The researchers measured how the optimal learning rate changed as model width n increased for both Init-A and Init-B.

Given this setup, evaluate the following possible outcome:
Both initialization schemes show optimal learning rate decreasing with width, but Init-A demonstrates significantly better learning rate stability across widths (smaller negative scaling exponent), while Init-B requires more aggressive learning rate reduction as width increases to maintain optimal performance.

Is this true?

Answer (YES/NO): YES